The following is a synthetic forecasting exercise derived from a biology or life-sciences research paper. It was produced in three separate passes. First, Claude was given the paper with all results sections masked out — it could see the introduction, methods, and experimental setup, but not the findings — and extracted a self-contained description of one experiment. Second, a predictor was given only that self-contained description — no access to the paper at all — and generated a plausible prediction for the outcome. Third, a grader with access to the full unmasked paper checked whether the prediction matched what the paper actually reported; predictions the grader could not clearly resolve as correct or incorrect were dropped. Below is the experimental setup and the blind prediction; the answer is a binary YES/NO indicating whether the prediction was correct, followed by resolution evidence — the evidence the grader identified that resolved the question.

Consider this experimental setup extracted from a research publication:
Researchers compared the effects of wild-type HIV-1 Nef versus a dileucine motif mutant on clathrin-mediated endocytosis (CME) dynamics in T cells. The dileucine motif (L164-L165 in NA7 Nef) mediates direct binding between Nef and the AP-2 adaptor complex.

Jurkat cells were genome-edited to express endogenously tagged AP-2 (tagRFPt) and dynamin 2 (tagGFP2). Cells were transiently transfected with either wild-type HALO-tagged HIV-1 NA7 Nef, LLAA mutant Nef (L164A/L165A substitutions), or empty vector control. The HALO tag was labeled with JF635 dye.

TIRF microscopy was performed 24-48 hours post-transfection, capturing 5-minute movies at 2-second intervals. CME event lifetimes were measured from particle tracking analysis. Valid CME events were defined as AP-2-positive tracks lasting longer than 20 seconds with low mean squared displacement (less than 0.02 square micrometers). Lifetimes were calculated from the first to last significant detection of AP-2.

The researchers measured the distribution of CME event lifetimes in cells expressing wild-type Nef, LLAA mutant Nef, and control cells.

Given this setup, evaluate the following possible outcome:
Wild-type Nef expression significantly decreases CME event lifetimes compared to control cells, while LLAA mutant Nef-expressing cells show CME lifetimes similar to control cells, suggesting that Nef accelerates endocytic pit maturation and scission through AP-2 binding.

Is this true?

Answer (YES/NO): NO